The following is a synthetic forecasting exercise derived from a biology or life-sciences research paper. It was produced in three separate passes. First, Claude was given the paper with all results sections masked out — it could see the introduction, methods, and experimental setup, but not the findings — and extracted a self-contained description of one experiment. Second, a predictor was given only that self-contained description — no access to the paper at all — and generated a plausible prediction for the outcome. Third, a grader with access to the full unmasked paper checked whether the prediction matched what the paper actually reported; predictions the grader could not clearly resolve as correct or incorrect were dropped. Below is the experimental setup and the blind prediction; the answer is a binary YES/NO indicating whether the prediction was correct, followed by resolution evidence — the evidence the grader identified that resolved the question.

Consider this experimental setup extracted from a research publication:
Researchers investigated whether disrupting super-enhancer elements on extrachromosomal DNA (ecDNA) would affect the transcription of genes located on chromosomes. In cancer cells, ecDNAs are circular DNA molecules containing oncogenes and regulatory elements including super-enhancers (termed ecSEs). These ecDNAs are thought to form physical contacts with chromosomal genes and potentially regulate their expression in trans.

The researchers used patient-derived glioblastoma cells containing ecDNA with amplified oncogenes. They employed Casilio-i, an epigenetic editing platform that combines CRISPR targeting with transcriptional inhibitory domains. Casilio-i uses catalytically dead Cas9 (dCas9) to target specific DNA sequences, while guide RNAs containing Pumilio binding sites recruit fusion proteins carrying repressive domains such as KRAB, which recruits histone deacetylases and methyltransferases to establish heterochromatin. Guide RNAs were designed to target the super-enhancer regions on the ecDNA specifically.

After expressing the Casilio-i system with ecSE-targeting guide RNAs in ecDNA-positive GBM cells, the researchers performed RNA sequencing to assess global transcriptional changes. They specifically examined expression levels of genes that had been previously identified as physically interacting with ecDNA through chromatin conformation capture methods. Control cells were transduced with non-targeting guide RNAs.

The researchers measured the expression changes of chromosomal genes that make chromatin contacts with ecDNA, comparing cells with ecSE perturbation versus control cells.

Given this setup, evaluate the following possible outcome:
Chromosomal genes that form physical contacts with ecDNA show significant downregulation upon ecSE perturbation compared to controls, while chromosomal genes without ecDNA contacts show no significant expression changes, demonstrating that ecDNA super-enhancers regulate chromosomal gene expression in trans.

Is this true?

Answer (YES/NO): NO